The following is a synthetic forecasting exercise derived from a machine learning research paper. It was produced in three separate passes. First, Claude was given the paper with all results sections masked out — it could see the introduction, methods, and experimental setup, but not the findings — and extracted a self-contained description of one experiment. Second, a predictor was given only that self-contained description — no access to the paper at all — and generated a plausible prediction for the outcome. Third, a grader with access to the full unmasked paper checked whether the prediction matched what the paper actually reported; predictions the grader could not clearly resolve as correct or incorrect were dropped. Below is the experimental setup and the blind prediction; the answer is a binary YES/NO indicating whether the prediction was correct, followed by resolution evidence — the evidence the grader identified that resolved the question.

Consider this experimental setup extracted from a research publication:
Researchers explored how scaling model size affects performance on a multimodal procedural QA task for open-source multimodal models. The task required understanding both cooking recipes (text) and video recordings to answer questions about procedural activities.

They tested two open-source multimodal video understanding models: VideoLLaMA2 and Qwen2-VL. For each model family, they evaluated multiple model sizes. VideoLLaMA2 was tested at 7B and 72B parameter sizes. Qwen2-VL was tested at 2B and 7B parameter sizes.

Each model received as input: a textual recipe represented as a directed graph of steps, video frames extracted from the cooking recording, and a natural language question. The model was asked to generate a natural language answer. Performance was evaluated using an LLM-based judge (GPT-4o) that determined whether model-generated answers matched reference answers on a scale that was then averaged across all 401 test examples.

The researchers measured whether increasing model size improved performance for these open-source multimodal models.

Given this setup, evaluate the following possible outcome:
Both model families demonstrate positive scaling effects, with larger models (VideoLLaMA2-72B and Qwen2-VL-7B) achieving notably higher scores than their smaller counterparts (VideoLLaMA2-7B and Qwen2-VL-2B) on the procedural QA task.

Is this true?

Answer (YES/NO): NO